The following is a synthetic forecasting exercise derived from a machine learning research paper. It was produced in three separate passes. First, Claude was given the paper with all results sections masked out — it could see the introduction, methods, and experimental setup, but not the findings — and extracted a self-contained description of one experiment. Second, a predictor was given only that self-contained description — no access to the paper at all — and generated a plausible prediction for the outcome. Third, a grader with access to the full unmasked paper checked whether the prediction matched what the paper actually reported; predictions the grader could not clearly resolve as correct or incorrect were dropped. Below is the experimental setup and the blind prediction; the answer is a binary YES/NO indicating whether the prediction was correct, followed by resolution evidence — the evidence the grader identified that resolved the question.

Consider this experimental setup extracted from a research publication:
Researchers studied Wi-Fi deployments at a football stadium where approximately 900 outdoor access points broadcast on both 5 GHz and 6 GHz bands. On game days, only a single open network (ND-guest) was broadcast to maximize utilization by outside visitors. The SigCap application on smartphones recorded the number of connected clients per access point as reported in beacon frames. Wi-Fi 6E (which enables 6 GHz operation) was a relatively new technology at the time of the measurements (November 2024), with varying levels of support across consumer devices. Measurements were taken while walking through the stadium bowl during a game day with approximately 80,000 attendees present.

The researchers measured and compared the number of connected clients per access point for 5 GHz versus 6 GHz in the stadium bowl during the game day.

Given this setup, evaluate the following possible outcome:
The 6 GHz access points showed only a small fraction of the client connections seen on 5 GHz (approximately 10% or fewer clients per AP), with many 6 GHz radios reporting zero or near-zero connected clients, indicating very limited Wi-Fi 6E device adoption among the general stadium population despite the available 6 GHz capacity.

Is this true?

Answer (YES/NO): NO